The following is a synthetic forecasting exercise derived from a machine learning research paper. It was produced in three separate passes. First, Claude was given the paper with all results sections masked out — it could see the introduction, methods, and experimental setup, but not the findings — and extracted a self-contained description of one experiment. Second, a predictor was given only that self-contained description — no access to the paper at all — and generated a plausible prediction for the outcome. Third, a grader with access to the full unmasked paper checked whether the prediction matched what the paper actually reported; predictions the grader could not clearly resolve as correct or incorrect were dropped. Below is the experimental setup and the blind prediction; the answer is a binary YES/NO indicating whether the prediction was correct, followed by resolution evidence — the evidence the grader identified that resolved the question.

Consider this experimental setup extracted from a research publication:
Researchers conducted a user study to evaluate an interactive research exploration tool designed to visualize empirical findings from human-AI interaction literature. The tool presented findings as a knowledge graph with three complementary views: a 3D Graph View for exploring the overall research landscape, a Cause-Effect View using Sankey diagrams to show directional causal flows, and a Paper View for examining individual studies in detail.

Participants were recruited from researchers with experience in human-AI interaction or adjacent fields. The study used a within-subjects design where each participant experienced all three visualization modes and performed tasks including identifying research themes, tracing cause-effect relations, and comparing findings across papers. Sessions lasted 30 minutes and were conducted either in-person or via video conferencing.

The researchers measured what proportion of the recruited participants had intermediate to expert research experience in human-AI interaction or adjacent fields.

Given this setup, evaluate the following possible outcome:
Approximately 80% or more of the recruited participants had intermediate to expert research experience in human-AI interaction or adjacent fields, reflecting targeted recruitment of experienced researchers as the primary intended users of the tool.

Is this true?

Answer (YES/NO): NO